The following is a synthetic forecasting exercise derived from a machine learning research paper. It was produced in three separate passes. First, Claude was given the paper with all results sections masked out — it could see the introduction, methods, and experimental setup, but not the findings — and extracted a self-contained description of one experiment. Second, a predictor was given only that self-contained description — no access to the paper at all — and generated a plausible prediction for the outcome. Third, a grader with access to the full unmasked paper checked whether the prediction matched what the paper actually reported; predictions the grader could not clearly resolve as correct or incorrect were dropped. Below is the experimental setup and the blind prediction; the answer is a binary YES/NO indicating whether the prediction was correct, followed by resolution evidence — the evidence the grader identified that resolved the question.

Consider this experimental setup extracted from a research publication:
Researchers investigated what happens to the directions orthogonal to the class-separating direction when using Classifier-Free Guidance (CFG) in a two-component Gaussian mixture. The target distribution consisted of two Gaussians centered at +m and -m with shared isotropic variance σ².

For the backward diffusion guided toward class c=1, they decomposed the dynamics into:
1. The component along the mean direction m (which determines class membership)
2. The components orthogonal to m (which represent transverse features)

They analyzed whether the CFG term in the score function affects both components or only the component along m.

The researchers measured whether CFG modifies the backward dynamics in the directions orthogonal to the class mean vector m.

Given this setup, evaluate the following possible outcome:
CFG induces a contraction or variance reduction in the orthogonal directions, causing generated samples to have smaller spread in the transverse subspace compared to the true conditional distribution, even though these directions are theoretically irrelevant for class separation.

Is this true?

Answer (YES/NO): NO